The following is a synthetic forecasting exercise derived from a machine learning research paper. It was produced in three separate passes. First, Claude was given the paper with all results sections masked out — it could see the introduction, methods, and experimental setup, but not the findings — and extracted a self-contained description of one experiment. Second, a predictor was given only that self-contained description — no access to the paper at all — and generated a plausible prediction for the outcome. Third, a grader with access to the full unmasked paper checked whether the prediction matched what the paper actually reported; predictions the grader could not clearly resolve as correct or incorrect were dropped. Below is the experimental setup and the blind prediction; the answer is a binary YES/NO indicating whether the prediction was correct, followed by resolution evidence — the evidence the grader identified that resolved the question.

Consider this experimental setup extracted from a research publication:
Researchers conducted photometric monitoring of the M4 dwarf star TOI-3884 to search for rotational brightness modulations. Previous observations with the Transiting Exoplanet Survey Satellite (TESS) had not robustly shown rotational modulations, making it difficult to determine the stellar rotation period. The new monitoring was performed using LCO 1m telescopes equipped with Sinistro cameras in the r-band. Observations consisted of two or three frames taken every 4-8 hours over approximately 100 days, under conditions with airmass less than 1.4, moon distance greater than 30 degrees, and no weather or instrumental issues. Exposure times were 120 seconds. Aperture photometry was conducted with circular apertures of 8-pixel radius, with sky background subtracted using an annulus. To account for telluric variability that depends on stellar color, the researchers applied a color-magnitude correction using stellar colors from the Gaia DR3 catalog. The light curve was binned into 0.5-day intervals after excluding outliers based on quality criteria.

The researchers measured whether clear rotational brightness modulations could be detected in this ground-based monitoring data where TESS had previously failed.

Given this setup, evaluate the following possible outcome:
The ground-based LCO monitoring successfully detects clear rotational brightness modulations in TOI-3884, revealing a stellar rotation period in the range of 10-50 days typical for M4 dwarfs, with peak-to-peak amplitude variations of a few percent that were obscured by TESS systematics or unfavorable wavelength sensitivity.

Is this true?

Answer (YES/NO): YES